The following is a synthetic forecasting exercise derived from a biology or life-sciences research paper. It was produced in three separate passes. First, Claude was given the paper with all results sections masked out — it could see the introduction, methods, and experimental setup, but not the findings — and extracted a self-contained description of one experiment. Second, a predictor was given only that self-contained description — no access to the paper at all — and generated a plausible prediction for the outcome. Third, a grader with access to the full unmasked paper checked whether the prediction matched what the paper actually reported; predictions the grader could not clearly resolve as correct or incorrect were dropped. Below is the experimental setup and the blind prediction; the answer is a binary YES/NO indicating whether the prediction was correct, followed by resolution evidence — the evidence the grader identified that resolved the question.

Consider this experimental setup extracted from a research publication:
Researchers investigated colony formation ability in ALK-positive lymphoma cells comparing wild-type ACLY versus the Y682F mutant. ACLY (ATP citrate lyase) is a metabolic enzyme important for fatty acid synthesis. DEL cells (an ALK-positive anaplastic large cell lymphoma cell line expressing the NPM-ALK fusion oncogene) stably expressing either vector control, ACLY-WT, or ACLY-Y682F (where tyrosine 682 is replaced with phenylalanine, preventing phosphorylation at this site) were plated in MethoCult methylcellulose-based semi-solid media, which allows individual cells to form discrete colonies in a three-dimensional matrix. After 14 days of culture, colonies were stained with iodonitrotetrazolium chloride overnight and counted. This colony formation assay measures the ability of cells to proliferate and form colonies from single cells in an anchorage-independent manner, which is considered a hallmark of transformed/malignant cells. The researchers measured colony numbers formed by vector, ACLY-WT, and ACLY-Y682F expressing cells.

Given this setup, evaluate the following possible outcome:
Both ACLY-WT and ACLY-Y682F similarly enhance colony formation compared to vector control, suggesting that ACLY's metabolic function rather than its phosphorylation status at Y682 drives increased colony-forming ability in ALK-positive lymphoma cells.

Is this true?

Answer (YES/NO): NO